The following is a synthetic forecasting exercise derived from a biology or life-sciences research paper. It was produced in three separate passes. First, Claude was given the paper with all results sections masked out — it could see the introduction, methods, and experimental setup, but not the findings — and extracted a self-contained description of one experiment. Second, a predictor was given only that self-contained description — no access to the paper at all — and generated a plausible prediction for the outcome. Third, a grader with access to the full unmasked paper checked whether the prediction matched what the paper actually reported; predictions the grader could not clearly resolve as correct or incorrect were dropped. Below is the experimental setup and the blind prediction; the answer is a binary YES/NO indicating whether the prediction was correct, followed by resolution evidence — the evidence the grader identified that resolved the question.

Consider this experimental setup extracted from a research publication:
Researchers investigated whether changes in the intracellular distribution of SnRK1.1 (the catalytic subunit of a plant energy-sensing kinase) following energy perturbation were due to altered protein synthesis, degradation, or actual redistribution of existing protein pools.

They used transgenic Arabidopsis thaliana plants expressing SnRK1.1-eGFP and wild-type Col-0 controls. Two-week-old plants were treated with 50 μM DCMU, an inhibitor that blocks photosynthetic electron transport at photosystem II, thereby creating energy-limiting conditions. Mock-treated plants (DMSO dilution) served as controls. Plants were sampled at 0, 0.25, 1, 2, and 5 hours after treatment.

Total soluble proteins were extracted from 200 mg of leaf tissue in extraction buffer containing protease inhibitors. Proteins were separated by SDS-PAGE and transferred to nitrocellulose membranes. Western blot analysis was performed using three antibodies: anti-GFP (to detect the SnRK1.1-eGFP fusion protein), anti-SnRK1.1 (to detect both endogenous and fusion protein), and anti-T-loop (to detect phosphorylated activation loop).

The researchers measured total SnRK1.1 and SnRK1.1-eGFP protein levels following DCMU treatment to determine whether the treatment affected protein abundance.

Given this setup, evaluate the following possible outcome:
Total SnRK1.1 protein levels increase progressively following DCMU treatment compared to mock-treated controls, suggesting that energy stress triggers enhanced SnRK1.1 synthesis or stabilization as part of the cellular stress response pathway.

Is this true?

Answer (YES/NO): NO